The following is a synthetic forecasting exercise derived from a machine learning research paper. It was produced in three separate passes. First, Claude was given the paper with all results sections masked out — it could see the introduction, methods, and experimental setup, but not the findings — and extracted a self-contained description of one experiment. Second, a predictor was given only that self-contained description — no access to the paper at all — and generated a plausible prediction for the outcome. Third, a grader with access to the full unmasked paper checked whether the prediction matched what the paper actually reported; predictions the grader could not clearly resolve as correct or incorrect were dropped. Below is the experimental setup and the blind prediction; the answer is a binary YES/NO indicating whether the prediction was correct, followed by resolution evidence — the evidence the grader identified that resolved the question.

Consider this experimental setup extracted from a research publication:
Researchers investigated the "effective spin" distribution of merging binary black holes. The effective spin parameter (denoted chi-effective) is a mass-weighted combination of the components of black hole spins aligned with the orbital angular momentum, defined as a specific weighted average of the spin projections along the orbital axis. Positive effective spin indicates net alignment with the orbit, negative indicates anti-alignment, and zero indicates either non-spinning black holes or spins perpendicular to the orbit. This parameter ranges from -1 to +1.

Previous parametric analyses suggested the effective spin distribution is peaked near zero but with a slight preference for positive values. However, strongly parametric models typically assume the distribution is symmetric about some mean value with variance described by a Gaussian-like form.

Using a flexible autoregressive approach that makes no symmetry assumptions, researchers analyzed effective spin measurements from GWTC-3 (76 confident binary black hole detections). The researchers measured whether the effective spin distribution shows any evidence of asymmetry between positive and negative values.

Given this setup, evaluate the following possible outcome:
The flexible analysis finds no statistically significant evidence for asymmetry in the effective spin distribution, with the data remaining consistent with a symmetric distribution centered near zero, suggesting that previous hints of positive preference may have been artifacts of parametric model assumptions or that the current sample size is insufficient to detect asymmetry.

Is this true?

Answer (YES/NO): NO